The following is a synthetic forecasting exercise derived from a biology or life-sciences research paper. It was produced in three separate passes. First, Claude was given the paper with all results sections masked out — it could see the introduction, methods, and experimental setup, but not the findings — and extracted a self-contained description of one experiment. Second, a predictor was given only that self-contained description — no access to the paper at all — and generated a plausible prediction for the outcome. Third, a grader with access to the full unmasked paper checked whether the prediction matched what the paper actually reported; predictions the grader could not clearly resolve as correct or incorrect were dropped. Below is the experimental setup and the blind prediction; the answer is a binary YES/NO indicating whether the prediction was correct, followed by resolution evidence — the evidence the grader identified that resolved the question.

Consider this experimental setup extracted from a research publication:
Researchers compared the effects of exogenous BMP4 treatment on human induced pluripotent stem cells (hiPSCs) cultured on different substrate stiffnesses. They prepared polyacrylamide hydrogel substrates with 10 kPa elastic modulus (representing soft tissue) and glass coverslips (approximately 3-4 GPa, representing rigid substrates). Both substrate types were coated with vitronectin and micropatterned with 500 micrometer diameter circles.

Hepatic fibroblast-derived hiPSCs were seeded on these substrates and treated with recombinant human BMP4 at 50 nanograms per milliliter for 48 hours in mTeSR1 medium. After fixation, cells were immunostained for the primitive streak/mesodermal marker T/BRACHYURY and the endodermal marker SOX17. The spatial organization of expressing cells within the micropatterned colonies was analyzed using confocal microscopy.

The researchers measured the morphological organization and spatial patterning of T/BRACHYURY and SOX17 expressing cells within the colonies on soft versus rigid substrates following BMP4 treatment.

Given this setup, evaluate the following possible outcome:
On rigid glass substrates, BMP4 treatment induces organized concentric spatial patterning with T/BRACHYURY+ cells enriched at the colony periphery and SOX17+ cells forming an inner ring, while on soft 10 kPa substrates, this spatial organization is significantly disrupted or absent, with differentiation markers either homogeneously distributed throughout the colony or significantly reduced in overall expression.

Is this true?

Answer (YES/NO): NO